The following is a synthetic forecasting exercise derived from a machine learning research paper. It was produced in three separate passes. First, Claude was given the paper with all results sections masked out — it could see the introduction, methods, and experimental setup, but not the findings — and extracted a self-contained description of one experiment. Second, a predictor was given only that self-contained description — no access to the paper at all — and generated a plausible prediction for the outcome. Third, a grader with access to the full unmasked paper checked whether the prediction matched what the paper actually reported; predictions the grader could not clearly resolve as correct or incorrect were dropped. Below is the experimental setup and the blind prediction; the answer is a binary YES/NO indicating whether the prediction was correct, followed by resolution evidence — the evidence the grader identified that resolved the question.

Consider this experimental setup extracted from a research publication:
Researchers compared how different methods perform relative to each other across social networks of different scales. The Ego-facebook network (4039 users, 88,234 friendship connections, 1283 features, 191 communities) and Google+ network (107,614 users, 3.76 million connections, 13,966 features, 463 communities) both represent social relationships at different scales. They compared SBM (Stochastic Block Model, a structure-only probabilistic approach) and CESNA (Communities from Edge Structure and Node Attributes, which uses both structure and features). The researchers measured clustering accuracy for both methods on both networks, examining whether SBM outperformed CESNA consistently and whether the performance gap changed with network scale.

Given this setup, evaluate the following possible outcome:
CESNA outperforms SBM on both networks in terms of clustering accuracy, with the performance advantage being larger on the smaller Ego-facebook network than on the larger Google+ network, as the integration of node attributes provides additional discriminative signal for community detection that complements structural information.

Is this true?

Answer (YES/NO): NO